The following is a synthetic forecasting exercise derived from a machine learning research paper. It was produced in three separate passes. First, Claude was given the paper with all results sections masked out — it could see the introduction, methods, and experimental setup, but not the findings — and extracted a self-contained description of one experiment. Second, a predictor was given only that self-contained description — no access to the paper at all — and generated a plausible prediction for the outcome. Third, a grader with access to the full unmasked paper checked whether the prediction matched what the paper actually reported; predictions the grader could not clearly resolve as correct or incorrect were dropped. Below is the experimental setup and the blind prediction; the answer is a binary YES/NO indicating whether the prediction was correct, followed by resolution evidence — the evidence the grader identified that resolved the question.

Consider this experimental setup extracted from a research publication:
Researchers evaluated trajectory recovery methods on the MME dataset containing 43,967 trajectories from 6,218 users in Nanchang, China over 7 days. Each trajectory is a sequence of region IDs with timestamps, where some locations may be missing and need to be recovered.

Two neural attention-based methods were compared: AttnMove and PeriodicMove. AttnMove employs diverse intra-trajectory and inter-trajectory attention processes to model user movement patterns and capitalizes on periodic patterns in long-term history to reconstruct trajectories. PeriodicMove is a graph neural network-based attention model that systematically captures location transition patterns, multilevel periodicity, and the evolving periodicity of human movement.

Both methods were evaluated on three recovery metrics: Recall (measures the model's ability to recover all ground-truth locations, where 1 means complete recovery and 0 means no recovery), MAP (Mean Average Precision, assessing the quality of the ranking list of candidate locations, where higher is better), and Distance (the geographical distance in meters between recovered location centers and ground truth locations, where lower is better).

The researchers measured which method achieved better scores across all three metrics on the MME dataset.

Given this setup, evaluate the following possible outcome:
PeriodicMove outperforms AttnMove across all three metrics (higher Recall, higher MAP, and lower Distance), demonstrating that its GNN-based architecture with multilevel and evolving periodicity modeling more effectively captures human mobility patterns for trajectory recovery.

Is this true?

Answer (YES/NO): YES